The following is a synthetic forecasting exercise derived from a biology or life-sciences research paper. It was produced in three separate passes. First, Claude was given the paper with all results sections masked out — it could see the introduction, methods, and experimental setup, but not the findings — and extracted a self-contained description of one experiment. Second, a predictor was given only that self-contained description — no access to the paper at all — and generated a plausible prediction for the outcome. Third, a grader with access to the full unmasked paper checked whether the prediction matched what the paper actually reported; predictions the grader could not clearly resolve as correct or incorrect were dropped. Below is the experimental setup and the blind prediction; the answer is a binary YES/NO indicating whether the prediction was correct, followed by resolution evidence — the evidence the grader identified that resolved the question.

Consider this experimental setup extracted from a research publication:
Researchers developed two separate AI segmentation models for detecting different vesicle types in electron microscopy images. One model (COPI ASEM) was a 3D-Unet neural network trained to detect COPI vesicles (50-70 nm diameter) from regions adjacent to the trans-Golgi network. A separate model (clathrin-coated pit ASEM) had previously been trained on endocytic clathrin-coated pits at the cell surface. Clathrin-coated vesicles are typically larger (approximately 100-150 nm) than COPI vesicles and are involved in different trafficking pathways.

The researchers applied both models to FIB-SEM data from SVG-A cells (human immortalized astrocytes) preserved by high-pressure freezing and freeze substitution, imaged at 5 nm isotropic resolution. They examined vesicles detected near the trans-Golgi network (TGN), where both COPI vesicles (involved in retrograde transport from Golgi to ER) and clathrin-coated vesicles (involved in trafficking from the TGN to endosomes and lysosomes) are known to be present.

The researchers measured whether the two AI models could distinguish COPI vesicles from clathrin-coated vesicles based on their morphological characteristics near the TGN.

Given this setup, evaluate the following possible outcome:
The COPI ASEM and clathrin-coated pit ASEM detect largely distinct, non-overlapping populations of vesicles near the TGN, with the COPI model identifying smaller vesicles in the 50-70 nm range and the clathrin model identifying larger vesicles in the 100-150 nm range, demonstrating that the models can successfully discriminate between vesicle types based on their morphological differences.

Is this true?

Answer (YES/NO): YES